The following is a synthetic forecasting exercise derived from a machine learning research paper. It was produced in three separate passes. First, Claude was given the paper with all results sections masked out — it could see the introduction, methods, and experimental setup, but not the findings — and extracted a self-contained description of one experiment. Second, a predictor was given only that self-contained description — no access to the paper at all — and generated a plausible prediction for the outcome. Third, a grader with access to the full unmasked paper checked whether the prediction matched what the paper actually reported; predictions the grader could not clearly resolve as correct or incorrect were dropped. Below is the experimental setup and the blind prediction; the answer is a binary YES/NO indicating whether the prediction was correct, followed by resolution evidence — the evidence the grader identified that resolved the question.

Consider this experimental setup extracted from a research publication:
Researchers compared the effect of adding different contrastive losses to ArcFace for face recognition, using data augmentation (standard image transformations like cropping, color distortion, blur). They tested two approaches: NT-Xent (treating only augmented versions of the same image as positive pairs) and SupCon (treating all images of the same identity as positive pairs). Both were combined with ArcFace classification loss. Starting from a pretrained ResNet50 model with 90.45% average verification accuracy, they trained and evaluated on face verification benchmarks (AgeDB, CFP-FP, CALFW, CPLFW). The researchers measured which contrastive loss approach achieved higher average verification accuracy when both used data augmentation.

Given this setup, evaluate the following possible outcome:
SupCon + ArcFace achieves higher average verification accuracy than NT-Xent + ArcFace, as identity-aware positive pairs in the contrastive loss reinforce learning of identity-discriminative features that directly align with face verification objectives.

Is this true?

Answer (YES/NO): NO